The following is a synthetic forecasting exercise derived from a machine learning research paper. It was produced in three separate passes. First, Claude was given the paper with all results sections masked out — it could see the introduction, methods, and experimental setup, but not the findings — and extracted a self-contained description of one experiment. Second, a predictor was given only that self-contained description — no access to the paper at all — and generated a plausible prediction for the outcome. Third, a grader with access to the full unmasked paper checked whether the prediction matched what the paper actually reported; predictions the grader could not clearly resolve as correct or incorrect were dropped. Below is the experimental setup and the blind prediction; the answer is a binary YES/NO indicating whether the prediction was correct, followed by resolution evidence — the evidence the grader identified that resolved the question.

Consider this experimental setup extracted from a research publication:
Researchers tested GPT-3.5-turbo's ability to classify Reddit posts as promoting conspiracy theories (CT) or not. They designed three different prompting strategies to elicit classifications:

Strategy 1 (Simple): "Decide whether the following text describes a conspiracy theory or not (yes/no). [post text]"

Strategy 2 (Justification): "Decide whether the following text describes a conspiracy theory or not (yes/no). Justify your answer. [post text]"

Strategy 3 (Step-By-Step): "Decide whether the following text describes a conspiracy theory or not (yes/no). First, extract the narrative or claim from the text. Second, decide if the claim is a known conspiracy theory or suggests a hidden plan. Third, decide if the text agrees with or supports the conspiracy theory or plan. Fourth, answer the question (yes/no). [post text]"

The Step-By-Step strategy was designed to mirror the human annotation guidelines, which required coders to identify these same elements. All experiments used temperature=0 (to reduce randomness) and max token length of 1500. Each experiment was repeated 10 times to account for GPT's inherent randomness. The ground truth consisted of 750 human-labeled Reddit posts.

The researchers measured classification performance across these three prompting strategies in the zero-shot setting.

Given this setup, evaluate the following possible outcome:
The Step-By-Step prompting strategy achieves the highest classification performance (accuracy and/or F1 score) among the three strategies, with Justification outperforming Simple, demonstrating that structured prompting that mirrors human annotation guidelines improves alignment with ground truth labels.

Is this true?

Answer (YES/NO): NO